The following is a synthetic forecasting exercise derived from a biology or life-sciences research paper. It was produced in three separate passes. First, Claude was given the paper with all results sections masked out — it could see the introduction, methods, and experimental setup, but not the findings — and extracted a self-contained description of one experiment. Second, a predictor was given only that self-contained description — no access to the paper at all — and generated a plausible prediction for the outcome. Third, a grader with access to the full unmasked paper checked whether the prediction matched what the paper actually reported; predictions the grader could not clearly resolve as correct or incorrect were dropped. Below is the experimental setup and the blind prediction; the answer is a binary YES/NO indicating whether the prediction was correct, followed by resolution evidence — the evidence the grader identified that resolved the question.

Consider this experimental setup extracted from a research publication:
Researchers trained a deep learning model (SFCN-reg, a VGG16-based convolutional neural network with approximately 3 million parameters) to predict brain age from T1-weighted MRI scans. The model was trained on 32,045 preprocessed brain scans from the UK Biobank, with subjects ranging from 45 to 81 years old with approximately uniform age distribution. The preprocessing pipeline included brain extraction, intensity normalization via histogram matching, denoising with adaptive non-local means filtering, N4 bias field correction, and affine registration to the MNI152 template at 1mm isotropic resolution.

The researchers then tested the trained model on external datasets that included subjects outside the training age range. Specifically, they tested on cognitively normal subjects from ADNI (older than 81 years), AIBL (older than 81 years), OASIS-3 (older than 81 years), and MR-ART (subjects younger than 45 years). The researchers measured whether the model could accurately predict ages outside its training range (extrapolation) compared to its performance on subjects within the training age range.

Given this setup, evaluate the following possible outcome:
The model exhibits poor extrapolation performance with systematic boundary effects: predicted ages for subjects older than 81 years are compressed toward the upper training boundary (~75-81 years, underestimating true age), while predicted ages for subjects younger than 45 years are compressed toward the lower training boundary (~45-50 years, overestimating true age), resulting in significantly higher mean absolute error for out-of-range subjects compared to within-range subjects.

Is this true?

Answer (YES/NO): YES